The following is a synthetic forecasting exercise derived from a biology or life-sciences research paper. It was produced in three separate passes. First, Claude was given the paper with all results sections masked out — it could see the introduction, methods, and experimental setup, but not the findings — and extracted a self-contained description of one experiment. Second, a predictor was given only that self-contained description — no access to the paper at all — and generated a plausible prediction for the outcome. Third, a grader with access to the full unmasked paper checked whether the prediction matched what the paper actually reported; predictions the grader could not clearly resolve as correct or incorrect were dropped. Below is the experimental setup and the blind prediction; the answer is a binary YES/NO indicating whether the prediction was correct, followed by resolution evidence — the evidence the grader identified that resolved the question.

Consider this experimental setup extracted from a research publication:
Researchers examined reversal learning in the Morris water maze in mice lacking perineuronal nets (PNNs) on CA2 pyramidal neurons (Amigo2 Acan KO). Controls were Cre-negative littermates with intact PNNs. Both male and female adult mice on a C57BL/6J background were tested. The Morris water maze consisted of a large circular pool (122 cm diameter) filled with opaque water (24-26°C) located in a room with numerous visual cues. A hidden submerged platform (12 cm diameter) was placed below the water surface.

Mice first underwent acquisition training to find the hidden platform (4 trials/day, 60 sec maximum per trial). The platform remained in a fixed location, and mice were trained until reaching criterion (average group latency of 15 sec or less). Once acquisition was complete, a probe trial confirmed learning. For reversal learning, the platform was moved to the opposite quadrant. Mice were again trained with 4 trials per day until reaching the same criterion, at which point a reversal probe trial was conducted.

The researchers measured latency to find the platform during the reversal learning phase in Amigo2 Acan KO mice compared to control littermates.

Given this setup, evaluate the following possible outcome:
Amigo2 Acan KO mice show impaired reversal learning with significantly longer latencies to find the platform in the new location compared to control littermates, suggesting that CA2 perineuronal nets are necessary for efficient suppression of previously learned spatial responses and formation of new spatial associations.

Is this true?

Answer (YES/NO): NO